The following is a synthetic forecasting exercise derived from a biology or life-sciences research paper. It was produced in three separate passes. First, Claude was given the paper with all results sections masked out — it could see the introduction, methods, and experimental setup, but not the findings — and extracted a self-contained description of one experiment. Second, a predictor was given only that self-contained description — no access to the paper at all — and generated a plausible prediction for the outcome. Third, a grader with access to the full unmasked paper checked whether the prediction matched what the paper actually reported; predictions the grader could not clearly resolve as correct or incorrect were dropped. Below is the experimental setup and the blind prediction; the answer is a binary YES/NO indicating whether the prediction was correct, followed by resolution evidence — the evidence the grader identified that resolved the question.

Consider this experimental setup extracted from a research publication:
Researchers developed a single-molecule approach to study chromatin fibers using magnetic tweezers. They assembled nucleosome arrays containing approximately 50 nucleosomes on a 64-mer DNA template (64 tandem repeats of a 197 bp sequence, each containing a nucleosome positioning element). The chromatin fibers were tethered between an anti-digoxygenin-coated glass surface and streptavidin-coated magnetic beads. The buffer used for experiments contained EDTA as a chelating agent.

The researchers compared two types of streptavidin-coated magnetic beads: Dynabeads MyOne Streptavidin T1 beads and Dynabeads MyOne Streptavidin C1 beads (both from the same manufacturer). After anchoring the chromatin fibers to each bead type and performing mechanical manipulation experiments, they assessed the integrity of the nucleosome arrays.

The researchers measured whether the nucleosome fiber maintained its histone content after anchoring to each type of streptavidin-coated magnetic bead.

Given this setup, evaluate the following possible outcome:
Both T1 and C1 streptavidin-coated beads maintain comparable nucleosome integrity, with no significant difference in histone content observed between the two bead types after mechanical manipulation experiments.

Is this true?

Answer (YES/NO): NO